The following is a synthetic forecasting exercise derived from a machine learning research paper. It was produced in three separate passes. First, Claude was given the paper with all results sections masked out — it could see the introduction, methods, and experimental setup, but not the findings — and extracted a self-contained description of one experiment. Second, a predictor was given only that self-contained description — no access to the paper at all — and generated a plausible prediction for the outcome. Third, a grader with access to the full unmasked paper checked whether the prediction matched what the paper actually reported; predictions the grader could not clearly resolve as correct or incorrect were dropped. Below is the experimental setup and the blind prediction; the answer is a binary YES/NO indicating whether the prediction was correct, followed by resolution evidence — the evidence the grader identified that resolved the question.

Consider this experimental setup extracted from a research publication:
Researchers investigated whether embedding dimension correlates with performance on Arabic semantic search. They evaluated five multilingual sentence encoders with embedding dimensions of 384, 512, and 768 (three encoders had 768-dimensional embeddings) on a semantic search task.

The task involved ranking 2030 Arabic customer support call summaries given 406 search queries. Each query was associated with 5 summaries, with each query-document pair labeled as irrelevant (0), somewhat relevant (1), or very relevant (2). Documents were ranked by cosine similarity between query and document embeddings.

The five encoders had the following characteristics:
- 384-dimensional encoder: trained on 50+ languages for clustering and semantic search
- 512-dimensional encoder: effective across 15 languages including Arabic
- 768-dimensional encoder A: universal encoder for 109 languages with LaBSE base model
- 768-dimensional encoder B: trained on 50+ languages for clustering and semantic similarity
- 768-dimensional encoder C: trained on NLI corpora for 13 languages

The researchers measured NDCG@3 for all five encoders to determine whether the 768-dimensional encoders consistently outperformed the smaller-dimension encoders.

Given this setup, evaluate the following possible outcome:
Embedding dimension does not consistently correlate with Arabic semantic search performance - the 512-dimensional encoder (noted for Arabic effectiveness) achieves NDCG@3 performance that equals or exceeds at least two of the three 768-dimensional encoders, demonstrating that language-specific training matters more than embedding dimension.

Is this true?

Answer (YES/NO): YES